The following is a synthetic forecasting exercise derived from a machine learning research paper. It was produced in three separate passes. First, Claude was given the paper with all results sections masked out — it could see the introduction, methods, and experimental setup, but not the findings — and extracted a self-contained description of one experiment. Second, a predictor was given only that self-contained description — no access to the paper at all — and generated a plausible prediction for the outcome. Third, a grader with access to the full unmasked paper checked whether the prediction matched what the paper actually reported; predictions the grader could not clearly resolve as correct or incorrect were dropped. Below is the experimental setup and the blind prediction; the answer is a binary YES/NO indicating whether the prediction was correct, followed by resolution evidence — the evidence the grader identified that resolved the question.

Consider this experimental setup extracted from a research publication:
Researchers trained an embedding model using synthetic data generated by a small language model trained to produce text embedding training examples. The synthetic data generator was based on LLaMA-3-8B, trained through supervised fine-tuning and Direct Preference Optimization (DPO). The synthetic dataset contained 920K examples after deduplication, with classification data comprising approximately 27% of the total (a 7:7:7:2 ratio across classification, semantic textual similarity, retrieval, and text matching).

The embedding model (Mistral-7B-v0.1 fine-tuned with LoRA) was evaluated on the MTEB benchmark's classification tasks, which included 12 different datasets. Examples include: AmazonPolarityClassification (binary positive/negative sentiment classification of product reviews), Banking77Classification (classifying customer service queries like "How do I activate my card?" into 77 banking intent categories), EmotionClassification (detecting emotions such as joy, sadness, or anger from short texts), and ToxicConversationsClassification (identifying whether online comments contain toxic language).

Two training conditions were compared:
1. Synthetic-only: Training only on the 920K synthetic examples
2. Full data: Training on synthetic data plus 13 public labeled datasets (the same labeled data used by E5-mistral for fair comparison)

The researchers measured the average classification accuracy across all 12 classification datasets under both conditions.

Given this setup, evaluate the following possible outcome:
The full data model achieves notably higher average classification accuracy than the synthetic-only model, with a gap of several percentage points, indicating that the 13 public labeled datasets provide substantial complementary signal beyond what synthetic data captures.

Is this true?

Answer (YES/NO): NO